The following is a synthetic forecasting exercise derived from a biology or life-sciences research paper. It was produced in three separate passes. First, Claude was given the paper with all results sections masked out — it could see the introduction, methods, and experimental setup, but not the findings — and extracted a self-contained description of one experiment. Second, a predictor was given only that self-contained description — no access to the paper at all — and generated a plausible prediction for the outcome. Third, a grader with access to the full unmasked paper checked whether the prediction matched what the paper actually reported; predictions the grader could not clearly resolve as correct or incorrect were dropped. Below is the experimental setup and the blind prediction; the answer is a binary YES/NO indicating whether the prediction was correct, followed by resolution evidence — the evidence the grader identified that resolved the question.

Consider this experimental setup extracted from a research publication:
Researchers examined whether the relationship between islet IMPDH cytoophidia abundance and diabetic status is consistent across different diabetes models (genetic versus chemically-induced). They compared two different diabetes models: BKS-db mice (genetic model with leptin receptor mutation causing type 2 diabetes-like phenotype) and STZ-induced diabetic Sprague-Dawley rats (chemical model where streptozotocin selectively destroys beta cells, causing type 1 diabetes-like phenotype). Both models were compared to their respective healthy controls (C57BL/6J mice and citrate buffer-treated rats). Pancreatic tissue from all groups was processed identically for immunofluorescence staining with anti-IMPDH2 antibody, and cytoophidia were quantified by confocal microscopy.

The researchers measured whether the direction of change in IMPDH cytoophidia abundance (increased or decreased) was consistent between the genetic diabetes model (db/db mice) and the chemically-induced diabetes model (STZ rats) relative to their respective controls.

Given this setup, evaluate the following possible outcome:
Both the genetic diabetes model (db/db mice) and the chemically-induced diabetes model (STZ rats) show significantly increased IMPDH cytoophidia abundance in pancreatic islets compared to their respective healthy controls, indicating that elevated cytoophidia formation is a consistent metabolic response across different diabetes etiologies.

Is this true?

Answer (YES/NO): NO